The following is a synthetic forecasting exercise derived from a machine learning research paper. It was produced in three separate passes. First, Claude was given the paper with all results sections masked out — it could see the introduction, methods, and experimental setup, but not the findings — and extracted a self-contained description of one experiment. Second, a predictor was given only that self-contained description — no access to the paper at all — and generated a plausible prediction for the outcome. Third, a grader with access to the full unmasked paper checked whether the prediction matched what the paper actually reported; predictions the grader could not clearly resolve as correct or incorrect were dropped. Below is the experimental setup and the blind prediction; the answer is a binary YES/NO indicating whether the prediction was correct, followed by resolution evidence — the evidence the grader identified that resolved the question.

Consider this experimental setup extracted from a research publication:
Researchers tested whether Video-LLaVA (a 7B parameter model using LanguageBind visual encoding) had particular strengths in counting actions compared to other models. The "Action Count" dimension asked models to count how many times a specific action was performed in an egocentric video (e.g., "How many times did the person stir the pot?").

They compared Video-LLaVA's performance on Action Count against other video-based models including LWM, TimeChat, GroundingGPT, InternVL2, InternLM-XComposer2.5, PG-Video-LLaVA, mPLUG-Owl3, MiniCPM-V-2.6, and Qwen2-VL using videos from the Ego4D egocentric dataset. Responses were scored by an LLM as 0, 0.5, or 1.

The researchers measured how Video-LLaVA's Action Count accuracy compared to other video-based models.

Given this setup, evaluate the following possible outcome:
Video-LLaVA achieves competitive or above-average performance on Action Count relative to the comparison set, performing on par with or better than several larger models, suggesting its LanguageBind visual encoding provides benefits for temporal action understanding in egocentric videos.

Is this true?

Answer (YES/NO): YES